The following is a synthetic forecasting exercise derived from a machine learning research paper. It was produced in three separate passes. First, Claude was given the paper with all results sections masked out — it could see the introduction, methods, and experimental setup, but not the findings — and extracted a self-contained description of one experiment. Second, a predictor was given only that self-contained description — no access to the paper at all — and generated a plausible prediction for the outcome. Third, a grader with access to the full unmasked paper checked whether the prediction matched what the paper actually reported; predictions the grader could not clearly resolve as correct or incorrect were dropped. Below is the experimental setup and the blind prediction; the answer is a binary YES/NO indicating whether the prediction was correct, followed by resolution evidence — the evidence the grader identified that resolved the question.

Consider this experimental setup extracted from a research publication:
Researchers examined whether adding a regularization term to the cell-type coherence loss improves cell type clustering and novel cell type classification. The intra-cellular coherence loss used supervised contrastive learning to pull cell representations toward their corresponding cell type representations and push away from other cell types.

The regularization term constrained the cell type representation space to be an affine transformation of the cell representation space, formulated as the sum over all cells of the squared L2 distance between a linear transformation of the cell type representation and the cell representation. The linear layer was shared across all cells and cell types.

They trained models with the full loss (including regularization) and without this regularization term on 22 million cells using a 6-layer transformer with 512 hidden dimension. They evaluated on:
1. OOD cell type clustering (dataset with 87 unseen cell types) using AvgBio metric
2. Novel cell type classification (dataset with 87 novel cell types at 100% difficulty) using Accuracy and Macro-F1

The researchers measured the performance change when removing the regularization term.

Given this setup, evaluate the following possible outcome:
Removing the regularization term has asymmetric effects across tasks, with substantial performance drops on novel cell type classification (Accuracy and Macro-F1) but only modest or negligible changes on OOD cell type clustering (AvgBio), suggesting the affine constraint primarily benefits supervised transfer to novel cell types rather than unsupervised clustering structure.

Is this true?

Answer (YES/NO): YES